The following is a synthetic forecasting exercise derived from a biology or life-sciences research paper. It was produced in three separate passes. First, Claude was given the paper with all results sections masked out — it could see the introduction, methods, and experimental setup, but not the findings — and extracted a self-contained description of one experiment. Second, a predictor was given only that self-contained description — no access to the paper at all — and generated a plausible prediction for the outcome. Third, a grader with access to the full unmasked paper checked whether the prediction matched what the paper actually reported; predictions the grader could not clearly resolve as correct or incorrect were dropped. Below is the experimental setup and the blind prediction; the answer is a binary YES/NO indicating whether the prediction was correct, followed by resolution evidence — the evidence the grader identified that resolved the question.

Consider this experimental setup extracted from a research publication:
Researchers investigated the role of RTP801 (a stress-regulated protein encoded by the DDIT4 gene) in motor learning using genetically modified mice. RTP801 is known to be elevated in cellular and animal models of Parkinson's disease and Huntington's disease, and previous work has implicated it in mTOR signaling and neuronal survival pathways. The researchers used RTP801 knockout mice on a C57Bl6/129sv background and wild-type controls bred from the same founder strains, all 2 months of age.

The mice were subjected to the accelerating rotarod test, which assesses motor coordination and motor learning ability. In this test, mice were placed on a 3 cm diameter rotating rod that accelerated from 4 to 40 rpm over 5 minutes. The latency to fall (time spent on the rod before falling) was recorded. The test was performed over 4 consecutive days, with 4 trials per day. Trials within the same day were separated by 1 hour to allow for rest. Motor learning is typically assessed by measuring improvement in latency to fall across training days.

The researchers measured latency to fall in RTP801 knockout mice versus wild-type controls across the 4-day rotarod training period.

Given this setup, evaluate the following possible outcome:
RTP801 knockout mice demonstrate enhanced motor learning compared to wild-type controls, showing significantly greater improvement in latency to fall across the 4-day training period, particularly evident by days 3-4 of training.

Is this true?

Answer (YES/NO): YES